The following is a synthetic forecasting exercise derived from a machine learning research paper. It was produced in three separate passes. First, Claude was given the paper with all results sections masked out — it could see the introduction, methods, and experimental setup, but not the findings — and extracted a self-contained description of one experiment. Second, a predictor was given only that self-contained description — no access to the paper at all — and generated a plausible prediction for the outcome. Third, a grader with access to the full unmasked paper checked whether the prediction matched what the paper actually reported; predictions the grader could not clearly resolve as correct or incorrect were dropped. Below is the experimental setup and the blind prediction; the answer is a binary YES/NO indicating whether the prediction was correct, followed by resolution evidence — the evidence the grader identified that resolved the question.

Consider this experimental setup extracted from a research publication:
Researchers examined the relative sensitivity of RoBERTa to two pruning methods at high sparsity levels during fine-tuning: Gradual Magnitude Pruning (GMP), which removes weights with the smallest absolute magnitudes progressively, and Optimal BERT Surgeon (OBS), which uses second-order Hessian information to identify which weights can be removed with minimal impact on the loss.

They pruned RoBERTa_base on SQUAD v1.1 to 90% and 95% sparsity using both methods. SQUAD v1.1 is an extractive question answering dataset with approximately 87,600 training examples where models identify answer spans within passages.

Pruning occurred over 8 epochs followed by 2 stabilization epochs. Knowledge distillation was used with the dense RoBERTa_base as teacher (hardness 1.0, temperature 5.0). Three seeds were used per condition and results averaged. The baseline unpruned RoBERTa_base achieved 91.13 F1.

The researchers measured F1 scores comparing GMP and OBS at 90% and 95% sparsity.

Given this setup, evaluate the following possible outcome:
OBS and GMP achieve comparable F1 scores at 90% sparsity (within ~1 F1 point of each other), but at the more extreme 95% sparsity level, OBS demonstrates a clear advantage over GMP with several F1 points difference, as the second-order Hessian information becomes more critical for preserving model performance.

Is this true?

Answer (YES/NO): NO